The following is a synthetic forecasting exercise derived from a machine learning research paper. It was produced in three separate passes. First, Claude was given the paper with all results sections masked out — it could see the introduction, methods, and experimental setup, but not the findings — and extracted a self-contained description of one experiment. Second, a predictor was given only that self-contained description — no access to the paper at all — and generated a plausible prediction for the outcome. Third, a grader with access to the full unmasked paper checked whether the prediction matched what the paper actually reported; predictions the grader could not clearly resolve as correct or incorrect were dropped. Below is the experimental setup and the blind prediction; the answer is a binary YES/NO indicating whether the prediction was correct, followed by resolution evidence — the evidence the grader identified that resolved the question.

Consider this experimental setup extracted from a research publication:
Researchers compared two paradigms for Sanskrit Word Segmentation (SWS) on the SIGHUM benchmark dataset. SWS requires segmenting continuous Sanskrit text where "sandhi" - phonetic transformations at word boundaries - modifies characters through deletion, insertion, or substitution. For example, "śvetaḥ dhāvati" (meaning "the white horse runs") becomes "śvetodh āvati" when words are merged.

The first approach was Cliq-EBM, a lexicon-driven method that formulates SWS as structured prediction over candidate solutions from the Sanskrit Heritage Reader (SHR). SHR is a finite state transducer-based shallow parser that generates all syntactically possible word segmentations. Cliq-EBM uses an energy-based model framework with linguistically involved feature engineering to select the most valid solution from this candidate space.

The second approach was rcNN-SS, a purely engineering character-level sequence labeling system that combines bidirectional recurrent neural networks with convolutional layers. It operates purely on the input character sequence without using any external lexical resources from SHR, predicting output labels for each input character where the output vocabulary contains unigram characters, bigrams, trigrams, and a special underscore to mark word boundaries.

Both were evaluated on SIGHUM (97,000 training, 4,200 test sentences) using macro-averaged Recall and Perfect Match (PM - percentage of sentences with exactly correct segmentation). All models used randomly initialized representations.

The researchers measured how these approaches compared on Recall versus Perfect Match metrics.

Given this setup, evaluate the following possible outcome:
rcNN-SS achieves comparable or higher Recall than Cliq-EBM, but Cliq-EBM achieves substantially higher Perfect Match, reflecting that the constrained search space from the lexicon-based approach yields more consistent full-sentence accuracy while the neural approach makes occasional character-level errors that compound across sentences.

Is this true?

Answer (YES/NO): NO